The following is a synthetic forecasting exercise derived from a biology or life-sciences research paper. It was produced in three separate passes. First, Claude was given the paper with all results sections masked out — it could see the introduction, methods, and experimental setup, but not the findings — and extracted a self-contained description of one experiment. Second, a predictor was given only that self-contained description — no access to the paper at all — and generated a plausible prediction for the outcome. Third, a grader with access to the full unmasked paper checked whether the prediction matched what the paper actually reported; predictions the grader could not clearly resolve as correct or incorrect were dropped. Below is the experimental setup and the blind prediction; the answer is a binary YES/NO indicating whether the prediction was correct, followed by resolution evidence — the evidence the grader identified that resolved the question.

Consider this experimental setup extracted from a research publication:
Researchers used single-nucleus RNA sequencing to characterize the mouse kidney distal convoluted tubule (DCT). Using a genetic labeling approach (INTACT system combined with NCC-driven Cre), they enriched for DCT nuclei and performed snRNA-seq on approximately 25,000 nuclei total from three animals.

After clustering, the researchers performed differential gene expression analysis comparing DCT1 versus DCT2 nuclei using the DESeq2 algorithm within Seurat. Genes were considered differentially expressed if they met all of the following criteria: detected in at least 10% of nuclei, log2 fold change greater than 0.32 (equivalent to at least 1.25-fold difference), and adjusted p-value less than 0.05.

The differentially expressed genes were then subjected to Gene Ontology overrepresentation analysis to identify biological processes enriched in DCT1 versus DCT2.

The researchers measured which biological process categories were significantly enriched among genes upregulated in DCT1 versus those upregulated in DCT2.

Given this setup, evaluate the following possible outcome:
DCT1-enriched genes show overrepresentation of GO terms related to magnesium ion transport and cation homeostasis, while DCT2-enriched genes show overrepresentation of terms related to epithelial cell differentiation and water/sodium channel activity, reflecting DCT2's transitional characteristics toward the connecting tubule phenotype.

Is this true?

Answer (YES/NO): NO